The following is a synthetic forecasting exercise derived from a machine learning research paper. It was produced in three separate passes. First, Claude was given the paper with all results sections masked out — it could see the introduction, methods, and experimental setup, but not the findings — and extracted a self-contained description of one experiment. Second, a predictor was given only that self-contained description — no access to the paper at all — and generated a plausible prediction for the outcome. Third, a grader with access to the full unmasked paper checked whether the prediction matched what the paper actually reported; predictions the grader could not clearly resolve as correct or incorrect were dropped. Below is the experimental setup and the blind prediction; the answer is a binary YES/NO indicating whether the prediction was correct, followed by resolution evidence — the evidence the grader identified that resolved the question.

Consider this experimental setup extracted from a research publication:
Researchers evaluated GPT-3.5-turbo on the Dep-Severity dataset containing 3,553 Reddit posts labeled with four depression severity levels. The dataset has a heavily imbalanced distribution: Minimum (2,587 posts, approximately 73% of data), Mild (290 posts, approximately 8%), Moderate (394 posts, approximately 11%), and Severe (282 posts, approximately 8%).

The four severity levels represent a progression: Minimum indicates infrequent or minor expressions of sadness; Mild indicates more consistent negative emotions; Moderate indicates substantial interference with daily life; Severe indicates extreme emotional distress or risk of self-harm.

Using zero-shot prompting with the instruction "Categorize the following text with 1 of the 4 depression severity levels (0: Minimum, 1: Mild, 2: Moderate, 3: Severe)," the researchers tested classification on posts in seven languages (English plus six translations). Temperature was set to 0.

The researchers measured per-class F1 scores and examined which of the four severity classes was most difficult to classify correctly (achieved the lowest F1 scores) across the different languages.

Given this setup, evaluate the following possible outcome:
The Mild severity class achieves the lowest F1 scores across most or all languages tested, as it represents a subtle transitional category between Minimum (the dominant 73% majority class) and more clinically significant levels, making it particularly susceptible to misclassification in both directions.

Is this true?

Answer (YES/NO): YES